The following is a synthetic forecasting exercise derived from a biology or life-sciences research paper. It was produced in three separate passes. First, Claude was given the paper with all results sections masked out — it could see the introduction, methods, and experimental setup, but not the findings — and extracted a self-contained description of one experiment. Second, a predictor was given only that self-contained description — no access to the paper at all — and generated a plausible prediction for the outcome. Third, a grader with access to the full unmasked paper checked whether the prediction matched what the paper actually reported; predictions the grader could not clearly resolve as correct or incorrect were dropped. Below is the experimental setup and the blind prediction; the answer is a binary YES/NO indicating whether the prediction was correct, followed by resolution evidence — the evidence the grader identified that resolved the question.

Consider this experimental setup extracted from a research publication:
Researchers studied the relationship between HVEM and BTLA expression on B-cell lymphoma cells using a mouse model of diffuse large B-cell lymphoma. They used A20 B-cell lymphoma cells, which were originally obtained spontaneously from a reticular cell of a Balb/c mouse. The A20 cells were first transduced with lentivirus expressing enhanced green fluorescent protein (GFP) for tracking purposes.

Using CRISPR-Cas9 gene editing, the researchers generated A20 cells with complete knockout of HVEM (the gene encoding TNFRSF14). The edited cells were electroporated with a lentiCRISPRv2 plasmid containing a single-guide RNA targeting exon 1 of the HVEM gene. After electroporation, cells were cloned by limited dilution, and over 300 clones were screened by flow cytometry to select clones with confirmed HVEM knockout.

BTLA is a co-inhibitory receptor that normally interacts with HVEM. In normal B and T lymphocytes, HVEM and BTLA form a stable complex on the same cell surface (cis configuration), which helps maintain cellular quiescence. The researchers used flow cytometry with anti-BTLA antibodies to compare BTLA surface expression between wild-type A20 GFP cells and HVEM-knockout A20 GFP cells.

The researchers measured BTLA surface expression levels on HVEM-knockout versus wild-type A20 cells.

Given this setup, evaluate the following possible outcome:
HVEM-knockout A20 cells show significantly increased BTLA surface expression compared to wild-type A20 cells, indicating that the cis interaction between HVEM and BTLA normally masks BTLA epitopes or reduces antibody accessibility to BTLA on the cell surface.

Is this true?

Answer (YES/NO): NO